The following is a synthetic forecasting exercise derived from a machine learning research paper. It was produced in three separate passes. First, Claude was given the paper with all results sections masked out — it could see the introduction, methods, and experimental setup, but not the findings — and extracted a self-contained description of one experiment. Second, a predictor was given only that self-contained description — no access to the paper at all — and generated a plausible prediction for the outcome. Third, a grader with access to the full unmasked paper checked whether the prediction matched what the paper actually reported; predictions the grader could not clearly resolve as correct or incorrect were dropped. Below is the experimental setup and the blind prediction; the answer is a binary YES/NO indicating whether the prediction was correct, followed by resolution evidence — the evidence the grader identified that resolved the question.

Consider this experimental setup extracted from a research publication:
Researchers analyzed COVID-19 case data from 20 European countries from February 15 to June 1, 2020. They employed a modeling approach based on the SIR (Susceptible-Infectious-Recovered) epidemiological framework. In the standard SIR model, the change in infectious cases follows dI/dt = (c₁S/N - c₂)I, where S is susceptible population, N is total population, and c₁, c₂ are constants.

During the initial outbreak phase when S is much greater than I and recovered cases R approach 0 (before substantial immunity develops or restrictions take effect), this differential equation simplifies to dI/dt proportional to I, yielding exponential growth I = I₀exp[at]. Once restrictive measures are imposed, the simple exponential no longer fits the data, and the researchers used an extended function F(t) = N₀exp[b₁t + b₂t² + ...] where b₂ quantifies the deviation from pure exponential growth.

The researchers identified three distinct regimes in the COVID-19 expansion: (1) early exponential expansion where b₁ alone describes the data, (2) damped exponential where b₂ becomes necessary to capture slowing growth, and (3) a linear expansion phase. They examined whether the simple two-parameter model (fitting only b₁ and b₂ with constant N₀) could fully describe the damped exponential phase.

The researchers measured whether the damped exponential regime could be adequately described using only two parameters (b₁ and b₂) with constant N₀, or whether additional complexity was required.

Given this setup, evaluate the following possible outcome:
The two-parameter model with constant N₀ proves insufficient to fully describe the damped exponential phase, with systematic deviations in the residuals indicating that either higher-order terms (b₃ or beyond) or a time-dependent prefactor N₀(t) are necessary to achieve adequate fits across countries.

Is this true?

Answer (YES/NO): YES